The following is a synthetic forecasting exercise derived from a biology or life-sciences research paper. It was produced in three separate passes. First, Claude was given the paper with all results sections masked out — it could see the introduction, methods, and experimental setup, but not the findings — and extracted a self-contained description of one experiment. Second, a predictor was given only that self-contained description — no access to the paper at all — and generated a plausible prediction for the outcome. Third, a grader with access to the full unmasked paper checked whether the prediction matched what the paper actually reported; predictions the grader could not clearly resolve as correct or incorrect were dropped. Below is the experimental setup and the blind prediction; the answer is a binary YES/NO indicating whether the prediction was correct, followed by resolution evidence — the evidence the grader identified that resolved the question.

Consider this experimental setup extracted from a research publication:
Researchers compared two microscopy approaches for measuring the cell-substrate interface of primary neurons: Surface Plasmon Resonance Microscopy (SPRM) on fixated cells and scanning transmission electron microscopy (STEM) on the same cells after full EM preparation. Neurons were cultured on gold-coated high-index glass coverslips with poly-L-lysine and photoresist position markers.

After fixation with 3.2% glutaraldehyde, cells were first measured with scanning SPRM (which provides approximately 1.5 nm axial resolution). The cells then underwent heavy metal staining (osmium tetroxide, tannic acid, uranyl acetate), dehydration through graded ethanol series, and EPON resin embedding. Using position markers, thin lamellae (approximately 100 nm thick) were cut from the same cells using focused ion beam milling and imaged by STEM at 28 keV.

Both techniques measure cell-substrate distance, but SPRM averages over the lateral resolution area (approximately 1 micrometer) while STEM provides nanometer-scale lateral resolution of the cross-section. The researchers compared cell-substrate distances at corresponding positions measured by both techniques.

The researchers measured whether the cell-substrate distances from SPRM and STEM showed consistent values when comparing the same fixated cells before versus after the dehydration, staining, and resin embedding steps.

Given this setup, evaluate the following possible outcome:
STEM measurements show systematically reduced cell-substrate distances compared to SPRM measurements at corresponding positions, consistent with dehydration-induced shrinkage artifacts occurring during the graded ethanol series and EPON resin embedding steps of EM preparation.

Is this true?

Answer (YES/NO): NO